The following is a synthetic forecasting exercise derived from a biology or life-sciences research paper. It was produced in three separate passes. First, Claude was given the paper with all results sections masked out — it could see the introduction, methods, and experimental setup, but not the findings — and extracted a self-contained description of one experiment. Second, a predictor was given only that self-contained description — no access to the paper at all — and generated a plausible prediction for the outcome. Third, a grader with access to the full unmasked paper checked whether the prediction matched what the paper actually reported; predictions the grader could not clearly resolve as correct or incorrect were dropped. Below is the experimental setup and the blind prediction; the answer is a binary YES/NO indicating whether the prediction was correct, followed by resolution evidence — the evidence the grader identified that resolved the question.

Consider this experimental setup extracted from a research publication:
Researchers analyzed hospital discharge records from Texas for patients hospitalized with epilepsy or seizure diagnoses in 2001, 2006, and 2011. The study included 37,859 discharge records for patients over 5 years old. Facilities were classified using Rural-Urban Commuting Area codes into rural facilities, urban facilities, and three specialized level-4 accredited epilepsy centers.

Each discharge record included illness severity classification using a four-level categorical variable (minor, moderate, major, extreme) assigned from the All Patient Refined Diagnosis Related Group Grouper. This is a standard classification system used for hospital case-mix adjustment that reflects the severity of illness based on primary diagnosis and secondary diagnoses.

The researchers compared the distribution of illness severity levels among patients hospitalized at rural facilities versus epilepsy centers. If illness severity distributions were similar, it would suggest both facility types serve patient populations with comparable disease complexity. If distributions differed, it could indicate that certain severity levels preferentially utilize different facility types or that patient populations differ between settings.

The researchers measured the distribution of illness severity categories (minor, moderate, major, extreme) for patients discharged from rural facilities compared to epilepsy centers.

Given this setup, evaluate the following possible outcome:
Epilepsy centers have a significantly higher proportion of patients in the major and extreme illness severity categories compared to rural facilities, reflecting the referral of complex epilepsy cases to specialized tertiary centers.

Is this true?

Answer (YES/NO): NO